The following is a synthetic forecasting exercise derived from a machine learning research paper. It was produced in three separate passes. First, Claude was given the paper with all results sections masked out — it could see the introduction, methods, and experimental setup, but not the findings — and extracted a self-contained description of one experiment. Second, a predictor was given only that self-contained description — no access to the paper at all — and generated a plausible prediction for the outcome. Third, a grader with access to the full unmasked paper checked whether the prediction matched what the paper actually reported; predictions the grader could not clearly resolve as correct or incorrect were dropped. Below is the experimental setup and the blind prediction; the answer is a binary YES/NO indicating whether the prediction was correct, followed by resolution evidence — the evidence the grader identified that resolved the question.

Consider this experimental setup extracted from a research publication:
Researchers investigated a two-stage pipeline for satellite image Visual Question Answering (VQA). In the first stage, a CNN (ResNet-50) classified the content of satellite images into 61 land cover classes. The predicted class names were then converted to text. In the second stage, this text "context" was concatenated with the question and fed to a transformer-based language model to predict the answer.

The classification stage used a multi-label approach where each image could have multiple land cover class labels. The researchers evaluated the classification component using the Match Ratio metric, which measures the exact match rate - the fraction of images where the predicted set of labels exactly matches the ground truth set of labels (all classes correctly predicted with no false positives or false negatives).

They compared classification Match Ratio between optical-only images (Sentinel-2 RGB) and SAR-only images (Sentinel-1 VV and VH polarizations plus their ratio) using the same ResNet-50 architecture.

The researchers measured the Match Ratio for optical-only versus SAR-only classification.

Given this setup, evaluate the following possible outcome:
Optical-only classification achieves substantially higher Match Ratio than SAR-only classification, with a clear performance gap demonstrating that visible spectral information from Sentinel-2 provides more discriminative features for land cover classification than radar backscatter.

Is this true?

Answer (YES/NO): YES